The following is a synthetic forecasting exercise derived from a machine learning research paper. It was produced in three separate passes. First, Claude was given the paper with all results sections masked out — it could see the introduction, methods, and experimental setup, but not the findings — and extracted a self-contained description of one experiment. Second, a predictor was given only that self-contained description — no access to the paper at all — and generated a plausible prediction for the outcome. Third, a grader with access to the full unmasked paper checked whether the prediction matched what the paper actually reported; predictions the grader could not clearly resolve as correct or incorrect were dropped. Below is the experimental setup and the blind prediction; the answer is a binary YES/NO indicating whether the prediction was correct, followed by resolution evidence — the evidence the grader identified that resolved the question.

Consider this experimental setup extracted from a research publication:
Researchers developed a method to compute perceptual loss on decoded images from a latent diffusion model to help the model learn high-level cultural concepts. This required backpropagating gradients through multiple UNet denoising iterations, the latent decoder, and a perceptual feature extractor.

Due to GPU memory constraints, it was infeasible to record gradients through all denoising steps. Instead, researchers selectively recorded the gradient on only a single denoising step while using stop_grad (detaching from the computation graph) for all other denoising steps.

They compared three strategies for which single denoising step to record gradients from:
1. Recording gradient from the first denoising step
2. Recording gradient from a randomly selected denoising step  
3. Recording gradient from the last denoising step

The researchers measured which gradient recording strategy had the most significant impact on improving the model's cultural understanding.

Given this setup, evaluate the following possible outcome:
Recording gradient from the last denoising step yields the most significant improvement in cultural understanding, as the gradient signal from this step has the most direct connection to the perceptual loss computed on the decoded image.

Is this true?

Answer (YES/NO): NO